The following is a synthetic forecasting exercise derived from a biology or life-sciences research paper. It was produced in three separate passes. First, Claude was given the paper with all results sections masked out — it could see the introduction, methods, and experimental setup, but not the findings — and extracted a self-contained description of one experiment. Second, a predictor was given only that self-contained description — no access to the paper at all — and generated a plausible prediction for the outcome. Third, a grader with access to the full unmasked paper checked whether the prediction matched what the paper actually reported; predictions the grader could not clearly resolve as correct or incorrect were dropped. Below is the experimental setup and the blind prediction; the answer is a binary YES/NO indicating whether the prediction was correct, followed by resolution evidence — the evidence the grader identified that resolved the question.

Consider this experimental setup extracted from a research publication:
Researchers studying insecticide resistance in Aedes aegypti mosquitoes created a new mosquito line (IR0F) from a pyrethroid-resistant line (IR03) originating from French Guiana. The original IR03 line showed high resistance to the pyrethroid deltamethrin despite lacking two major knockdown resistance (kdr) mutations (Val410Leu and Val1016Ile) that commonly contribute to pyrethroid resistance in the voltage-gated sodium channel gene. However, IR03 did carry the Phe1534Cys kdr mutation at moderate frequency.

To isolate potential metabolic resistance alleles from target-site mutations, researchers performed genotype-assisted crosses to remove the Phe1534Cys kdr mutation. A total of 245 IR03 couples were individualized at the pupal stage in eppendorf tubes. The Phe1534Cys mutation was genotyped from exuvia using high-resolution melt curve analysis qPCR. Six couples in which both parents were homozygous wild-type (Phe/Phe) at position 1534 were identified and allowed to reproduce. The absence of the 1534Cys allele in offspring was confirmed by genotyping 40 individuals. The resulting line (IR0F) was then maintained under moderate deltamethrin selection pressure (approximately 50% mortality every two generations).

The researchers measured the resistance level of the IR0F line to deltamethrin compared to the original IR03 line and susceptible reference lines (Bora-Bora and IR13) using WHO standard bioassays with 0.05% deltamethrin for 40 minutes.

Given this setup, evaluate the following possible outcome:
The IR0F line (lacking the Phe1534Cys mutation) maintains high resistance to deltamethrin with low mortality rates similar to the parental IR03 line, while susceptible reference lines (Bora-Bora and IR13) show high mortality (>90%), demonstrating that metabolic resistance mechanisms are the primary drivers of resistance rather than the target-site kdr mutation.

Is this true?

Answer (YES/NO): NO